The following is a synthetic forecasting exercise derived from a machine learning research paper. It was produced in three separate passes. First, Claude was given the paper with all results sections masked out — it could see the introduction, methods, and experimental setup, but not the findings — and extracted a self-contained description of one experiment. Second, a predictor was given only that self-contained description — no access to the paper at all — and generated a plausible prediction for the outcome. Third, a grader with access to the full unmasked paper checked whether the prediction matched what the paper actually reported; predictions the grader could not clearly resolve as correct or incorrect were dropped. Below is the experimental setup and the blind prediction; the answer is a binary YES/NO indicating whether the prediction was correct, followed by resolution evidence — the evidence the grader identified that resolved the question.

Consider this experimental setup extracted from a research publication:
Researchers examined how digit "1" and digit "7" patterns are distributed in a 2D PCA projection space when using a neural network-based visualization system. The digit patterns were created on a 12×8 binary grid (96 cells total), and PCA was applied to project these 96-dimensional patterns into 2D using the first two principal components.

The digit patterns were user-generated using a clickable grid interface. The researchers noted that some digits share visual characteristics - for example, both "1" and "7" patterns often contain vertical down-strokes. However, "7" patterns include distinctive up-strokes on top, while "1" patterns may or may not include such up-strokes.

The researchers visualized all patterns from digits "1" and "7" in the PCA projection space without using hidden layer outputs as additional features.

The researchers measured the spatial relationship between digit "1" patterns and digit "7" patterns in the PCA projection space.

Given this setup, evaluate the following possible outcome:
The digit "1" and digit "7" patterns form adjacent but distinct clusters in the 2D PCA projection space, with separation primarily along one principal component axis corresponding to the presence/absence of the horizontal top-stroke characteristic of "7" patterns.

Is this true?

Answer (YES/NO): NO